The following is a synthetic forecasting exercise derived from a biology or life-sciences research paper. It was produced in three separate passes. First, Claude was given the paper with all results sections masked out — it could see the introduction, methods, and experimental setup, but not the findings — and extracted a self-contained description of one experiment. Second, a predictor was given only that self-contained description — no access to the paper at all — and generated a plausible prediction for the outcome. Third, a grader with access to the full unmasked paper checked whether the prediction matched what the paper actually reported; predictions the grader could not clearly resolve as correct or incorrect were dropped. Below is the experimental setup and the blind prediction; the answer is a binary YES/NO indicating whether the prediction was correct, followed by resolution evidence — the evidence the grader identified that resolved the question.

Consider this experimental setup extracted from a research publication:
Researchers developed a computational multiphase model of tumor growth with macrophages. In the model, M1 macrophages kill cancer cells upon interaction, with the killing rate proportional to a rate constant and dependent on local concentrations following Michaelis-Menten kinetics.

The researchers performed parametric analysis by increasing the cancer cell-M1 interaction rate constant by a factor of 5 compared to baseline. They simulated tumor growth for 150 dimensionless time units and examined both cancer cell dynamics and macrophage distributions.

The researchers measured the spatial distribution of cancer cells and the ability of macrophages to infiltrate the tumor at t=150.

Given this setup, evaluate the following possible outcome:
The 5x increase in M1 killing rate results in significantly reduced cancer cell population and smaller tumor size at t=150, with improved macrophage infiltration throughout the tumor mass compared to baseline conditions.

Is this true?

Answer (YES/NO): YES